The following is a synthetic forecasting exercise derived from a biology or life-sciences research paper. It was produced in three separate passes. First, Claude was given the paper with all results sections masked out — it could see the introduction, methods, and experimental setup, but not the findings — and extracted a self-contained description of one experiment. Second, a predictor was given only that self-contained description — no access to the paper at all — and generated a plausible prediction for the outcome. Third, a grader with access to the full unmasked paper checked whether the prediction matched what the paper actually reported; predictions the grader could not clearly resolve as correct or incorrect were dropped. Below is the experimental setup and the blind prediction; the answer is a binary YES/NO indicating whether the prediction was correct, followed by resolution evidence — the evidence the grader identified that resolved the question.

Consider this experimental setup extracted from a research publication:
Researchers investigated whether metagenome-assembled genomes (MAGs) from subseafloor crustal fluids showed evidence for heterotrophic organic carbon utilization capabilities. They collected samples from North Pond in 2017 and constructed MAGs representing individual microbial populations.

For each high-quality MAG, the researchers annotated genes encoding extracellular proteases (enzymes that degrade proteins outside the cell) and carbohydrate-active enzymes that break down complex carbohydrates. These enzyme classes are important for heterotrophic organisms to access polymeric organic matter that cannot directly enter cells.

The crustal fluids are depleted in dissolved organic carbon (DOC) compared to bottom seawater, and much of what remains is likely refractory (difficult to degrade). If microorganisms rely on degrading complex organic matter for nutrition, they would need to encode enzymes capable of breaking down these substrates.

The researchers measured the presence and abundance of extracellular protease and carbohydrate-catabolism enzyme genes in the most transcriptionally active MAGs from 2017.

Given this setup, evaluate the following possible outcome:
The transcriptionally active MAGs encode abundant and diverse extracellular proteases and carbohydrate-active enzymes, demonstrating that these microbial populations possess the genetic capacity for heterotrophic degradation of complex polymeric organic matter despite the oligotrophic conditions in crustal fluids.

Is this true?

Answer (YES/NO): YES